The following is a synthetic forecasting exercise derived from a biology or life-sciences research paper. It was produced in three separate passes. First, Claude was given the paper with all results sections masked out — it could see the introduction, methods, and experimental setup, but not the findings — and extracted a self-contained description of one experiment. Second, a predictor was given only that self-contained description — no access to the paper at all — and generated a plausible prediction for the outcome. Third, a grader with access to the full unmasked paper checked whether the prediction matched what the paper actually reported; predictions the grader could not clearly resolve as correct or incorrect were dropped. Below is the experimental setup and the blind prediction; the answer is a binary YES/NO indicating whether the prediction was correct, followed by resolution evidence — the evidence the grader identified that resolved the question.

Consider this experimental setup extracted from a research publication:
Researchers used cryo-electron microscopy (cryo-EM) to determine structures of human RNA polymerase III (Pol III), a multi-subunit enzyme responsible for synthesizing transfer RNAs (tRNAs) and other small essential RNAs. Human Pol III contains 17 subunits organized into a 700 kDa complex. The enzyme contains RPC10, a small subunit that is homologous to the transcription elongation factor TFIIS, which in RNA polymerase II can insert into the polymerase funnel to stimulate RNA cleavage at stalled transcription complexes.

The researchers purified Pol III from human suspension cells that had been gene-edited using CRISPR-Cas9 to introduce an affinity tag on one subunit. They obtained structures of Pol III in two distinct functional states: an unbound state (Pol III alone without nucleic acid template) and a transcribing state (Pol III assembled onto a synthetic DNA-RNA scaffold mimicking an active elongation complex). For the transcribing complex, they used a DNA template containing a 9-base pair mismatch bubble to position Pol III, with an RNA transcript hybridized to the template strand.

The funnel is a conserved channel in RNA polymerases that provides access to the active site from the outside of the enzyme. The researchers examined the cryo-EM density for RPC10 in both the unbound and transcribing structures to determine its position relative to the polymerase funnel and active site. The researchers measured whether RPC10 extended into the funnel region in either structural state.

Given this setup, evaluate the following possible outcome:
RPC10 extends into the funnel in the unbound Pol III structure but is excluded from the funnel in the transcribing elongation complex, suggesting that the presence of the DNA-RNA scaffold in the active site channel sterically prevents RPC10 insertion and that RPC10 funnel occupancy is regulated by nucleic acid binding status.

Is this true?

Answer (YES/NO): NO